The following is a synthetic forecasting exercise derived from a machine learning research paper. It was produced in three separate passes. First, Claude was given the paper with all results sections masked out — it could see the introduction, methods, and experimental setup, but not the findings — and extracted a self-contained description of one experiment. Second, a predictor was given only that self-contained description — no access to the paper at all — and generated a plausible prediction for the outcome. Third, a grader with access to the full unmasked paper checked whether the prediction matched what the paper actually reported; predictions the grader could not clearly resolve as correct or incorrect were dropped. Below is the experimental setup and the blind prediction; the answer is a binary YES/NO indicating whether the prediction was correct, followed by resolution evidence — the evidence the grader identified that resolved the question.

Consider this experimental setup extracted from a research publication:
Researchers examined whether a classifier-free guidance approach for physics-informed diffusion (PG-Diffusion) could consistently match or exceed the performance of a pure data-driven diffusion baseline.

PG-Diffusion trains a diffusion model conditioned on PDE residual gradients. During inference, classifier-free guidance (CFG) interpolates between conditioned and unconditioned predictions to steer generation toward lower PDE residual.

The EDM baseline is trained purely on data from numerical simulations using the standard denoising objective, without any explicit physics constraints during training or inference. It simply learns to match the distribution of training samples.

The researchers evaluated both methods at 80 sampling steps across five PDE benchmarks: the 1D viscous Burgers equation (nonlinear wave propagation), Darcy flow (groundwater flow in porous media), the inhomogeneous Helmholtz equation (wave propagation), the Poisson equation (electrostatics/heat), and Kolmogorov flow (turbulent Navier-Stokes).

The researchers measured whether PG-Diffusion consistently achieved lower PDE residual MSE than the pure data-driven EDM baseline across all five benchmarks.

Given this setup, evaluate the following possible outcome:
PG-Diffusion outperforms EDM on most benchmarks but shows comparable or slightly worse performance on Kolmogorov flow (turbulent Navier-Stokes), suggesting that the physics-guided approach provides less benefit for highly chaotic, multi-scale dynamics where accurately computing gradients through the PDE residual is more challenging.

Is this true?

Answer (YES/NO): NO